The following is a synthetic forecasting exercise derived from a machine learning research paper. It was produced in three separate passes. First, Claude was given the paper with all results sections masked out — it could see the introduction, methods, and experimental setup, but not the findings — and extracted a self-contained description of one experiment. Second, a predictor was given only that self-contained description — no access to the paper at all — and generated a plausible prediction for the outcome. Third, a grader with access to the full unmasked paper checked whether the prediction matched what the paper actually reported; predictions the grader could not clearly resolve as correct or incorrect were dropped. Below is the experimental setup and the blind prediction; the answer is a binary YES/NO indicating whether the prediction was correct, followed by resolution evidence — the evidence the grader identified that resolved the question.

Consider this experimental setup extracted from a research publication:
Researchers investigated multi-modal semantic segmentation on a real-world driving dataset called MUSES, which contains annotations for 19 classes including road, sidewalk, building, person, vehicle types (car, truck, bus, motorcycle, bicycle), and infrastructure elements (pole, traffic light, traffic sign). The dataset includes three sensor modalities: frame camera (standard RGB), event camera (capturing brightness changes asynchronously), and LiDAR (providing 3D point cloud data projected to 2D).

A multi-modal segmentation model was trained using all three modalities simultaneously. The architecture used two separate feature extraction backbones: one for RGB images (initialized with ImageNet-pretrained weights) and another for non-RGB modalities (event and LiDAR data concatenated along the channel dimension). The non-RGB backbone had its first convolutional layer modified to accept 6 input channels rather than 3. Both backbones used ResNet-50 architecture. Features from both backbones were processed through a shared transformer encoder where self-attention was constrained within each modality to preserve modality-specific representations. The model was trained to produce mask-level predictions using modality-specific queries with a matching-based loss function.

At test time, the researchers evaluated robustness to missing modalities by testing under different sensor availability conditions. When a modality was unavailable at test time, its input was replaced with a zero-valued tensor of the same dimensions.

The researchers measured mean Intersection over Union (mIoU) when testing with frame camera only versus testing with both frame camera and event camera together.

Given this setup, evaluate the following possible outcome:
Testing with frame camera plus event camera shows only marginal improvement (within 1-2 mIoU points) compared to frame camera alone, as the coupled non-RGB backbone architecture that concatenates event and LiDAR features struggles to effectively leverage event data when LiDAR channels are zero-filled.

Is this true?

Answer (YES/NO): NO